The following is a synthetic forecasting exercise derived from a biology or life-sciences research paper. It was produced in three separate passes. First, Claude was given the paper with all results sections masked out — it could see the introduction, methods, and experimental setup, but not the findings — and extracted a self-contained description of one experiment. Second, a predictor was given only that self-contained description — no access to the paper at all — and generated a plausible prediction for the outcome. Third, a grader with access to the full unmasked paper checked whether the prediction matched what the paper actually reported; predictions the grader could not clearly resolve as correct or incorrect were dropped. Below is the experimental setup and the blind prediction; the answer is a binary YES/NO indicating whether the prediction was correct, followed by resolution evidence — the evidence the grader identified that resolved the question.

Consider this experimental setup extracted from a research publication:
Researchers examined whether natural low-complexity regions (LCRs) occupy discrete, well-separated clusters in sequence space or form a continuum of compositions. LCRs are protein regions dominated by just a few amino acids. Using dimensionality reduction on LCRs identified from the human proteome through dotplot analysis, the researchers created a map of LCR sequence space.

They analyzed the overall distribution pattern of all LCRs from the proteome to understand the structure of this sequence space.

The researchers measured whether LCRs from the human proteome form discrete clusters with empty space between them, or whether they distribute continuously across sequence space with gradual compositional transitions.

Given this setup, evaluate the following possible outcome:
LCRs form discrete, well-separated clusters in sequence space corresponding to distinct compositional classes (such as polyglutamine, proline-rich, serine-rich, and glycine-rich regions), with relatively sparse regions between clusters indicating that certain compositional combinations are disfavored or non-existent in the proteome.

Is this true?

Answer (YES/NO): NO